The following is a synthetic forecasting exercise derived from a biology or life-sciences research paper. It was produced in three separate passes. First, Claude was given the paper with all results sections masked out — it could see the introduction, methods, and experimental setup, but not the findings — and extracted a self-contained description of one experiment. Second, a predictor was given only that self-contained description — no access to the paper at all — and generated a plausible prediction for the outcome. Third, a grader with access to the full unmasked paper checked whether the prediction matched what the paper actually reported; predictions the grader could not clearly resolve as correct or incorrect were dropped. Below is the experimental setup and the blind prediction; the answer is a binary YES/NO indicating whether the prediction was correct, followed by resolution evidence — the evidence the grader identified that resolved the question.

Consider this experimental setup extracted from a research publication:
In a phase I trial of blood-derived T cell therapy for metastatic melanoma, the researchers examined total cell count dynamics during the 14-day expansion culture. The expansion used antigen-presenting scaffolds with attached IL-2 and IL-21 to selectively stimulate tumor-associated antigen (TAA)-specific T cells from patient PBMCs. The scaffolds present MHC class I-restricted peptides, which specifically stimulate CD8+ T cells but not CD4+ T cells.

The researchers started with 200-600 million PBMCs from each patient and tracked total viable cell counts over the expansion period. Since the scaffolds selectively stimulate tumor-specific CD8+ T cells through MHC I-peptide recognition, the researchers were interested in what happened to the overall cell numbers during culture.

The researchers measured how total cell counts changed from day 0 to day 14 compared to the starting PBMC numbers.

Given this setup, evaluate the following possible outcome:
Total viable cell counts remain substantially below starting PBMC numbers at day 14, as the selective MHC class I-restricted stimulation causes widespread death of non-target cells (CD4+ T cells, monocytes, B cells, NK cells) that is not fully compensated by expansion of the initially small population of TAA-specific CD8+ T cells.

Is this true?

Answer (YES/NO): NO